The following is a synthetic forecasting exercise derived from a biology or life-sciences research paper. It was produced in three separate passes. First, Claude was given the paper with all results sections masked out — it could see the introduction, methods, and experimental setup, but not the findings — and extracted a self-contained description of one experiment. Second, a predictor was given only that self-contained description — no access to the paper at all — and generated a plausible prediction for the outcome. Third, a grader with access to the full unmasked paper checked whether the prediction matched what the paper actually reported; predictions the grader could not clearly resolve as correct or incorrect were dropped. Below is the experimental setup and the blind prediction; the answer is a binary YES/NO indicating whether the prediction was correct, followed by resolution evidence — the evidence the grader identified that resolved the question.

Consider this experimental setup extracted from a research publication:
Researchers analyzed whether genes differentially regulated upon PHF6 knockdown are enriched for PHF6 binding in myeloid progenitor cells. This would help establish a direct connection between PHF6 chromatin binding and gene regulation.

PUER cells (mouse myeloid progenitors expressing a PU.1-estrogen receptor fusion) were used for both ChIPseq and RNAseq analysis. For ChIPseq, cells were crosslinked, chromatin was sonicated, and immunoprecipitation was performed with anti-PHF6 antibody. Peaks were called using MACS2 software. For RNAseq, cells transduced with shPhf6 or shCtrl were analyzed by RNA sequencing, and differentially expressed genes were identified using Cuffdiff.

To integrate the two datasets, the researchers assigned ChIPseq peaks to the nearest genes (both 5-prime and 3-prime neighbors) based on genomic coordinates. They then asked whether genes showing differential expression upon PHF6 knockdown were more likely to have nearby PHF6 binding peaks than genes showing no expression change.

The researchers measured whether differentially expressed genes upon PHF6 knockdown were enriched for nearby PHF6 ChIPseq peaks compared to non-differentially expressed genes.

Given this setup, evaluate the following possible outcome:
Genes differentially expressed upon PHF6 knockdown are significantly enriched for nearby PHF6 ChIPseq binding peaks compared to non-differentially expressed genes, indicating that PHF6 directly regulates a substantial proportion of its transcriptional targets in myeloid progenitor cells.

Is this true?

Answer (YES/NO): YES